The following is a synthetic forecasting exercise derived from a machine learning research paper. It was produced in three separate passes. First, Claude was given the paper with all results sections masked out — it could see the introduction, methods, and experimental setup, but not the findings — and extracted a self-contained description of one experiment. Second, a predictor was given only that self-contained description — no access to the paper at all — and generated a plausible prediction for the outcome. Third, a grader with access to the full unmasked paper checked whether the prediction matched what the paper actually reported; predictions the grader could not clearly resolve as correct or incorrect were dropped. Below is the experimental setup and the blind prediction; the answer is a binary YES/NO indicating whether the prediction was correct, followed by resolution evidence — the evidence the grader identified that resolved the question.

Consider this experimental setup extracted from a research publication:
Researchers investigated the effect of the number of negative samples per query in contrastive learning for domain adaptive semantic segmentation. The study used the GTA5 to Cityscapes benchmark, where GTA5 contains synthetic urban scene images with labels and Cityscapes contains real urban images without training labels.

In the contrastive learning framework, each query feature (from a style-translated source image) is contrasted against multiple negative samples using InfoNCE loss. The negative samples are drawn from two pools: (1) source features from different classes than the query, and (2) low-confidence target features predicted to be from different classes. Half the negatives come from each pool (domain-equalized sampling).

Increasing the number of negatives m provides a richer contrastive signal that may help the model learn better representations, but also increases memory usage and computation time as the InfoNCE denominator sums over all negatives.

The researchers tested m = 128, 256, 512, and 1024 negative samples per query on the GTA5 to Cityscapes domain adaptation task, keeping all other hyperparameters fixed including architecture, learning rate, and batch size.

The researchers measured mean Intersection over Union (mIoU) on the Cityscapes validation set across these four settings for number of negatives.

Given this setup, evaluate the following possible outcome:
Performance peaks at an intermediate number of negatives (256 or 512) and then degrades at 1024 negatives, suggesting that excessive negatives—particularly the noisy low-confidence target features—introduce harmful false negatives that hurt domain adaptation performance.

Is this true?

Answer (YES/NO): NO